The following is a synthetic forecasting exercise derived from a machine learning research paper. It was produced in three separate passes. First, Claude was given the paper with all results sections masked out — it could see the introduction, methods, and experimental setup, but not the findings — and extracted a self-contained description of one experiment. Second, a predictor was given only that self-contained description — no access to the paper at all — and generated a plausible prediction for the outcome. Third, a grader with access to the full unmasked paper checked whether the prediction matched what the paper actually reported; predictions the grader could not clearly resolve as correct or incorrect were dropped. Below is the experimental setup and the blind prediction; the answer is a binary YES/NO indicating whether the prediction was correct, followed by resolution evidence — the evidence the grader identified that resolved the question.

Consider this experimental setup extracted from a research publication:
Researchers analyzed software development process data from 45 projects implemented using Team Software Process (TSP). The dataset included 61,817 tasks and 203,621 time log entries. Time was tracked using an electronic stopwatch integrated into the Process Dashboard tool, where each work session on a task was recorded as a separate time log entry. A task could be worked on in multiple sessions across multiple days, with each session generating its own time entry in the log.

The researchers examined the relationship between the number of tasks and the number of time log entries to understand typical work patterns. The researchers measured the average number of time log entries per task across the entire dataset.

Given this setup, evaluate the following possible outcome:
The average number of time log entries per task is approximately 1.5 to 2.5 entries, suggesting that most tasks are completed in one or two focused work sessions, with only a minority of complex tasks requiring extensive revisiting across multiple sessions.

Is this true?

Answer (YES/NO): NO